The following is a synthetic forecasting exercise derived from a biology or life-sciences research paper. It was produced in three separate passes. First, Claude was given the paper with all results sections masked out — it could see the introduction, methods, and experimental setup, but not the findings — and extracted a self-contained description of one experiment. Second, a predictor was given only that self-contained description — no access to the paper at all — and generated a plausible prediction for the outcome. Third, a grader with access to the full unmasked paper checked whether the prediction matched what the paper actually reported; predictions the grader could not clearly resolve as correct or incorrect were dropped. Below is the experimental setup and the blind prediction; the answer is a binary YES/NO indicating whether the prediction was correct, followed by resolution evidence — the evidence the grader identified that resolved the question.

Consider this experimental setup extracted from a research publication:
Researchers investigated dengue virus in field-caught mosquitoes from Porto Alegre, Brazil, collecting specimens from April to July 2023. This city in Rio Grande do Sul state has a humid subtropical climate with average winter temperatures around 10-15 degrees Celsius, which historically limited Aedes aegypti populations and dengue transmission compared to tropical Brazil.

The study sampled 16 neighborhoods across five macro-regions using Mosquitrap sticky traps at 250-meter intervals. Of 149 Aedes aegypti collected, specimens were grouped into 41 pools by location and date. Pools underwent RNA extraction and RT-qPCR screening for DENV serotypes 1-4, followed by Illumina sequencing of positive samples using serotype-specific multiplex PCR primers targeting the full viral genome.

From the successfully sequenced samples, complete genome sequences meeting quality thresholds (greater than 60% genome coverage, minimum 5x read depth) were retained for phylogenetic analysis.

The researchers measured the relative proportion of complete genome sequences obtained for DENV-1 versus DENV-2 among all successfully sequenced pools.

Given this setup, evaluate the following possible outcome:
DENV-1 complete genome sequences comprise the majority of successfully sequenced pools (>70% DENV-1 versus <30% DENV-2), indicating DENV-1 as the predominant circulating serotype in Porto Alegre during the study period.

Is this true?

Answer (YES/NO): YES